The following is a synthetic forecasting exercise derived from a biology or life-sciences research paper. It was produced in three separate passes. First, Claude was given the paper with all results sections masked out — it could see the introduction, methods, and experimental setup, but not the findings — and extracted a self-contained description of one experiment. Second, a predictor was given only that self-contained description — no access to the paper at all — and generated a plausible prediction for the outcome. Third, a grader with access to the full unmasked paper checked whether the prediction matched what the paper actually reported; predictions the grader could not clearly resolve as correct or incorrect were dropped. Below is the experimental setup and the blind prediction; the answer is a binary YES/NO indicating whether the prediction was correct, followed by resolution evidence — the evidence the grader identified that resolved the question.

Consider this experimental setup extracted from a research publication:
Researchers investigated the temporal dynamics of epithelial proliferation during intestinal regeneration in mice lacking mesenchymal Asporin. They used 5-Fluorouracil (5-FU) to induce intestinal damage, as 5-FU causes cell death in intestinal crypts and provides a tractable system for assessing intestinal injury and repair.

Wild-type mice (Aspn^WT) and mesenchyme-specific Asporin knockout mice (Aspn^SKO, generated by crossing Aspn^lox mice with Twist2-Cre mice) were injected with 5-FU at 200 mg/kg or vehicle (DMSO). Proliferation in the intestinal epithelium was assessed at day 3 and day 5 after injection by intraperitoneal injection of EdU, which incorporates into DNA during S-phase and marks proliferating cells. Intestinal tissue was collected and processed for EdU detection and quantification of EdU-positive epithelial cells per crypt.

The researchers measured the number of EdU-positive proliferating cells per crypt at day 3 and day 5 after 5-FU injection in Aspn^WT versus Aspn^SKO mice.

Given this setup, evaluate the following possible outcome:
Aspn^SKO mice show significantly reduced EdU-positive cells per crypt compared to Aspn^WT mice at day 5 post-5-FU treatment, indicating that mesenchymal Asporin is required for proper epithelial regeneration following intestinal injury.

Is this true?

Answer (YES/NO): NO